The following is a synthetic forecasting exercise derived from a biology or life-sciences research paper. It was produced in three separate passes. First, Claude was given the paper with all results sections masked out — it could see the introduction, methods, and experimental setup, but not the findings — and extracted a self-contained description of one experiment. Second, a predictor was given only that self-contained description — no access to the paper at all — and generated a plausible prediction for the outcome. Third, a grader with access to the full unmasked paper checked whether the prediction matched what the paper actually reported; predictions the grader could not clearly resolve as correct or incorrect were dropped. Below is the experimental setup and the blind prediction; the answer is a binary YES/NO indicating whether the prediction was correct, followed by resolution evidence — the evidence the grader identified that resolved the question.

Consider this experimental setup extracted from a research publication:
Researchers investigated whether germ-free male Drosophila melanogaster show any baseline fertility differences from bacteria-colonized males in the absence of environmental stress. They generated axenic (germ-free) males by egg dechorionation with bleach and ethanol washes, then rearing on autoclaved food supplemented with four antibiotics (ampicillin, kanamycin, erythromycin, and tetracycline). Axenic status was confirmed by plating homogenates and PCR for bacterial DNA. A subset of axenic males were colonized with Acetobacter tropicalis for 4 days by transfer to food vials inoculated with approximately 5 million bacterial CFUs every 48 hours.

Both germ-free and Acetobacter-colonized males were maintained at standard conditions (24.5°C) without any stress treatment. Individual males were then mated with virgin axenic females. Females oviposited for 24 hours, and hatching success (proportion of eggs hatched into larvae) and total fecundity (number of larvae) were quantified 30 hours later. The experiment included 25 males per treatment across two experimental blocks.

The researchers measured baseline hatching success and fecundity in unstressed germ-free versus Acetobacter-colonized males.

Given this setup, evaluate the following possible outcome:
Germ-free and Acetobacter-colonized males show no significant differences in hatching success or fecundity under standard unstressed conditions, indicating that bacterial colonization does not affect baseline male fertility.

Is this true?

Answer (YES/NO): NO